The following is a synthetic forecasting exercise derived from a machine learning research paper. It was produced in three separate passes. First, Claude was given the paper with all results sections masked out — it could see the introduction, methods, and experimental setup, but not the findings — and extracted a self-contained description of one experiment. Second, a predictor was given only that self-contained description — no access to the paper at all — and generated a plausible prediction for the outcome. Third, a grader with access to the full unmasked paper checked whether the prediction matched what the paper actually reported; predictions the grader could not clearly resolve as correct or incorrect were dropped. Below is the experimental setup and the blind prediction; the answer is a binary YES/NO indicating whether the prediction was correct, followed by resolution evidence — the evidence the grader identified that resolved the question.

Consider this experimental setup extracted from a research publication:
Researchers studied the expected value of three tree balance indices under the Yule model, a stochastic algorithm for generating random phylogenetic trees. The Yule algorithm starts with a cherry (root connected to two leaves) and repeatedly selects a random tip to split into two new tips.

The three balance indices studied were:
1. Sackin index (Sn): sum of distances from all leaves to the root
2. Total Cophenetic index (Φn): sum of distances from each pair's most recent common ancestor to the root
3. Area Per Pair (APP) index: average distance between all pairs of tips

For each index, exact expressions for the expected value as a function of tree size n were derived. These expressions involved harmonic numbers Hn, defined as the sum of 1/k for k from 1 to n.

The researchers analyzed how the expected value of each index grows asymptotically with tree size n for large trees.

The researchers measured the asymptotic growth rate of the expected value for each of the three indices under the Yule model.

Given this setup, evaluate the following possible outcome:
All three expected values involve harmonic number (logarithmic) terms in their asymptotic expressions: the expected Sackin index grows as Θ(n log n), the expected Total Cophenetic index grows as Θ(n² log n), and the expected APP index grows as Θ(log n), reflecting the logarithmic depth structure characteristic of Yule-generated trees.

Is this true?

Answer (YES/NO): NO